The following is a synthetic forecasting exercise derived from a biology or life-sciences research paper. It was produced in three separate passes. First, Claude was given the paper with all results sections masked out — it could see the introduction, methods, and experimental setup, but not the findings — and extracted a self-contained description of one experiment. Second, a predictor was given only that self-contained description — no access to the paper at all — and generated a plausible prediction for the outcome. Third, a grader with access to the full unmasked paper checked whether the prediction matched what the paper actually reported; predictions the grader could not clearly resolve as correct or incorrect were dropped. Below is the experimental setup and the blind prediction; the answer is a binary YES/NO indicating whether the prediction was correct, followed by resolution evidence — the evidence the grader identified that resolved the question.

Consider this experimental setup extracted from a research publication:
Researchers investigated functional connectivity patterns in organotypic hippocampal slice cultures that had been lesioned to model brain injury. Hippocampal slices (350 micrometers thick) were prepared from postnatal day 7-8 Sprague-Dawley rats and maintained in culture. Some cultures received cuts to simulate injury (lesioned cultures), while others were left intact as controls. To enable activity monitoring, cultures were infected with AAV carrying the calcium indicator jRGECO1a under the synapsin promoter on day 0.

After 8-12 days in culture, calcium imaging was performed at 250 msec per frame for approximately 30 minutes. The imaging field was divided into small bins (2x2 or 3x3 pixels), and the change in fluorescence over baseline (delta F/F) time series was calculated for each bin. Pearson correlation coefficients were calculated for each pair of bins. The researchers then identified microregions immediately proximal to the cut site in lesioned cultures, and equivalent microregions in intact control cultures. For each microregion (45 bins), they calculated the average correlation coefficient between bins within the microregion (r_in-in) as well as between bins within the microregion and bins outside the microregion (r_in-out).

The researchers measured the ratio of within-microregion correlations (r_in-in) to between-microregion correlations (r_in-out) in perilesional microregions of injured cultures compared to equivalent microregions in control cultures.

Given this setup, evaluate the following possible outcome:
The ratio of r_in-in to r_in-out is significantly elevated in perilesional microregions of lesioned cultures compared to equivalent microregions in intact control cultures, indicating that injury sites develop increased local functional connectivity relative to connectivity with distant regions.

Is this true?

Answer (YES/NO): YES